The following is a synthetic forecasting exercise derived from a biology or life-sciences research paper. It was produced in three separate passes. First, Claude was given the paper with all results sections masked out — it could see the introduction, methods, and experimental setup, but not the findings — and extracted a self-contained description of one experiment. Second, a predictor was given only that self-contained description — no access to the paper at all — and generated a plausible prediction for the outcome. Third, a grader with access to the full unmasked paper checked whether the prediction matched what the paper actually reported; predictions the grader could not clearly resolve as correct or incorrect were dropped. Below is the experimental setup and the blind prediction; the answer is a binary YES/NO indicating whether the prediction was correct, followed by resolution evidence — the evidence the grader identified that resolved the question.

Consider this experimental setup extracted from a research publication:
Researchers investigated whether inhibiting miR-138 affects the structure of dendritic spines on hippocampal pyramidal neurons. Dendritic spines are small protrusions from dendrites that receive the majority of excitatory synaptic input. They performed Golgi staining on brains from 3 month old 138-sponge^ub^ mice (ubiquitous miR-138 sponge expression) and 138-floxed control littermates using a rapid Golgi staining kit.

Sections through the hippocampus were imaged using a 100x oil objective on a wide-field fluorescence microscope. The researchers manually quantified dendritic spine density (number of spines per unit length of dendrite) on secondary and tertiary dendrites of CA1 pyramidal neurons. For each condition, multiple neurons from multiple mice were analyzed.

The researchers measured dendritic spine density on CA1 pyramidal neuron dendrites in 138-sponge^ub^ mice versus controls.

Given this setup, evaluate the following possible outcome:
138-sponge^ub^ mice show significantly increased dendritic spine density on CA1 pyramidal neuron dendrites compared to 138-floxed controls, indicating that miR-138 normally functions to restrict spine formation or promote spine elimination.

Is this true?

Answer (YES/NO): NO